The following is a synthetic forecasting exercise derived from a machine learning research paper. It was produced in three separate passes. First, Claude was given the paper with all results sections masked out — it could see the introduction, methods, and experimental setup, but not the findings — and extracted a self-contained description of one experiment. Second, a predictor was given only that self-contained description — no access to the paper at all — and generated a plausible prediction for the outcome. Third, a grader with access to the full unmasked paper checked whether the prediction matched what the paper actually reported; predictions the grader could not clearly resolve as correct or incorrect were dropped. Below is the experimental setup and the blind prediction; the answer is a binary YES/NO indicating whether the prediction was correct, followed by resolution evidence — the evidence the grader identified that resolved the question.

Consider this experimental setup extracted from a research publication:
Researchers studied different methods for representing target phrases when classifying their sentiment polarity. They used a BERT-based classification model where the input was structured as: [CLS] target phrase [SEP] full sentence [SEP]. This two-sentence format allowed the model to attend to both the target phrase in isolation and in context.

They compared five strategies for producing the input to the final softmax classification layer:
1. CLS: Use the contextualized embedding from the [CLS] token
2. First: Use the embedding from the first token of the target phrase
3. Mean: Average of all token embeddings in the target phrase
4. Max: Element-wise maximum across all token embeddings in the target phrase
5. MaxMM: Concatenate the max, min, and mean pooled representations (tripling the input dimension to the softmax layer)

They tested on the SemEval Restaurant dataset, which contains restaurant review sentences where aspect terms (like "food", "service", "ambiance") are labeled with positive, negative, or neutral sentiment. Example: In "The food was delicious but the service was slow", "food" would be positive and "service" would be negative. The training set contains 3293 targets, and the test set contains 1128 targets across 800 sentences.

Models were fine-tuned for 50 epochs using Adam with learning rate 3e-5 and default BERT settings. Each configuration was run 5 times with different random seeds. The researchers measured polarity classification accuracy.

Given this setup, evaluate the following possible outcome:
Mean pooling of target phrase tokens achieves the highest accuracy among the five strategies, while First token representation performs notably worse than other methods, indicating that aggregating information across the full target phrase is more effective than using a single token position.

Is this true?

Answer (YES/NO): NO